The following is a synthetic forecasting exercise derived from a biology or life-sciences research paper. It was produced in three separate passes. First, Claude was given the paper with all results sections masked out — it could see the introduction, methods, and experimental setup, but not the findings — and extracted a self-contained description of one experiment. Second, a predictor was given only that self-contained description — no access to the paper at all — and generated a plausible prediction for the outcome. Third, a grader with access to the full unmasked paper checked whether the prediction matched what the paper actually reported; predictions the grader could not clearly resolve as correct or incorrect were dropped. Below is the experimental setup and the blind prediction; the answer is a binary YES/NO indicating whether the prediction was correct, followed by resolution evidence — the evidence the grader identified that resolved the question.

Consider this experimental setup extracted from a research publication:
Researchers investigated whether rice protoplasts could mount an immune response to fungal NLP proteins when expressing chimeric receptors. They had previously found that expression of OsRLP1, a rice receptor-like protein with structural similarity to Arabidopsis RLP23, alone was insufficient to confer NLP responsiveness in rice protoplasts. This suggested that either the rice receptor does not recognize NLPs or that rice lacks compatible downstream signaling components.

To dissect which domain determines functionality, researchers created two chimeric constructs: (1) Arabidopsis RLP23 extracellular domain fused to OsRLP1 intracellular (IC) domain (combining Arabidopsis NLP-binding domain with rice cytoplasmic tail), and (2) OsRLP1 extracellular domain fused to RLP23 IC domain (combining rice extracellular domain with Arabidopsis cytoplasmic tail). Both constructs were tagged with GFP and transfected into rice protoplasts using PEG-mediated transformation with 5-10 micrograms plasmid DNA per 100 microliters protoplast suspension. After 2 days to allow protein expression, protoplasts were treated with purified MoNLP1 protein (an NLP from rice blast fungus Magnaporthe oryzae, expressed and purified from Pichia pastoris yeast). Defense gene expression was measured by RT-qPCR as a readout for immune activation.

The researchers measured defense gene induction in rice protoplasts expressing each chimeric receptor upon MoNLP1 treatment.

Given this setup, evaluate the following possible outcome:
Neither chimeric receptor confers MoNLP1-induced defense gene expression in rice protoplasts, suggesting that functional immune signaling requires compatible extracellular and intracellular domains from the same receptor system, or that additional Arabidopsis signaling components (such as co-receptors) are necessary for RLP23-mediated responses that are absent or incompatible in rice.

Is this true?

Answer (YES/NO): NO